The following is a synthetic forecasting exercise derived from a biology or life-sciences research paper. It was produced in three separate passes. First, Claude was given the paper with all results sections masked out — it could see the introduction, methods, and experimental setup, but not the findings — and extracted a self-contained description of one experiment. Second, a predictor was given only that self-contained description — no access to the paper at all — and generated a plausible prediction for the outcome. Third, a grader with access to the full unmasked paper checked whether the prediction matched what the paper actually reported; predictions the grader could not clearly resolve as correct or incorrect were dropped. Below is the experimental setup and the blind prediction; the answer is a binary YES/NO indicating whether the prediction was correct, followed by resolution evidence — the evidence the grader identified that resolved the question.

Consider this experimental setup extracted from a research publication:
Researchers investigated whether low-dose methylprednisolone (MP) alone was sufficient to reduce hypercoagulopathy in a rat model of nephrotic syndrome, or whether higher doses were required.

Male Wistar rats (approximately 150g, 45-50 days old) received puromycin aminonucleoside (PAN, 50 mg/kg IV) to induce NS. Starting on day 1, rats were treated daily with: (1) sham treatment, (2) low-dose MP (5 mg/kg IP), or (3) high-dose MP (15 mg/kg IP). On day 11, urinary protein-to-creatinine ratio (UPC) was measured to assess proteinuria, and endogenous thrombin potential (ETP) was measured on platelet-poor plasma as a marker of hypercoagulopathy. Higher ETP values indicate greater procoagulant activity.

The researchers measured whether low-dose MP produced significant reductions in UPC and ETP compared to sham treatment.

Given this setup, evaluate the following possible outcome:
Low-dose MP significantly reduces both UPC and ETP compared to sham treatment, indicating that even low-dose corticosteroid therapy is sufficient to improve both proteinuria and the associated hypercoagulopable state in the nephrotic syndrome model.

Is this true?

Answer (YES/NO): NO